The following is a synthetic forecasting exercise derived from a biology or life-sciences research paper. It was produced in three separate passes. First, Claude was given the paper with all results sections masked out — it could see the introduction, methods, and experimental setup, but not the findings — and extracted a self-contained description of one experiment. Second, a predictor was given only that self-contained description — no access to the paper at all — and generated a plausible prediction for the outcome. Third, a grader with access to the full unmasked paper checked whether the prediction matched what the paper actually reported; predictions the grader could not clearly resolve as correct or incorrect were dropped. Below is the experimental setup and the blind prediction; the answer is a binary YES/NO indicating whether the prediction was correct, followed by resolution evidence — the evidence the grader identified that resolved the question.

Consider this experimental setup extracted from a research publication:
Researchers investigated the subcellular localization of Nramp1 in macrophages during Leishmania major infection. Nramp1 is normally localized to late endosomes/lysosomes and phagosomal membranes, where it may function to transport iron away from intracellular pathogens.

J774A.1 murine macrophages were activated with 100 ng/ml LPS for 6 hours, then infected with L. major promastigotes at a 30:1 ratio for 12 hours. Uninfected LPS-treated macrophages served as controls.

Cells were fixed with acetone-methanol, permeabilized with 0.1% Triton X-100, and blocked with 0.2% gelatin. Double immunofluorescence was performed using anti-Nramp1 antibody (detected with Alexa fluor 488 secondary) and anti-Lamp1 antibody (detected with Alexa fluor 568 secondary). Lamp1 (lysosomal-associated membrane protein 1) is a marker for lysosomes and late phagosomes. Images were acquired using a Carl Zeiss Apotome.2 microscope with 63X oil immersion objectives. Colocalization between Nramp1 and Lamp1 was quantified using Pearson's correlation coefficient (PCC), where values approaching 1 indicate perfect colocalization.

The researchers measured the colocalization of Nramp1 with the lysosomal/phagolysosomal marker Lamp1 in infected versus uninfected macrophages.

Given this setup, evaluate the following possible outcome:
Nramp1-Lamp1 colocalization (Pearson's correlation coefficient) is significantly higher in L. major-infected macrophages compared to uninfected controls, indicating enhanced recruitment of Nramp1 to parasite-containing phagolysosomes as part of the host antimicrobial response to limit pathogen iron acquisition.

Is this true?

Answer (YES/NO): NO